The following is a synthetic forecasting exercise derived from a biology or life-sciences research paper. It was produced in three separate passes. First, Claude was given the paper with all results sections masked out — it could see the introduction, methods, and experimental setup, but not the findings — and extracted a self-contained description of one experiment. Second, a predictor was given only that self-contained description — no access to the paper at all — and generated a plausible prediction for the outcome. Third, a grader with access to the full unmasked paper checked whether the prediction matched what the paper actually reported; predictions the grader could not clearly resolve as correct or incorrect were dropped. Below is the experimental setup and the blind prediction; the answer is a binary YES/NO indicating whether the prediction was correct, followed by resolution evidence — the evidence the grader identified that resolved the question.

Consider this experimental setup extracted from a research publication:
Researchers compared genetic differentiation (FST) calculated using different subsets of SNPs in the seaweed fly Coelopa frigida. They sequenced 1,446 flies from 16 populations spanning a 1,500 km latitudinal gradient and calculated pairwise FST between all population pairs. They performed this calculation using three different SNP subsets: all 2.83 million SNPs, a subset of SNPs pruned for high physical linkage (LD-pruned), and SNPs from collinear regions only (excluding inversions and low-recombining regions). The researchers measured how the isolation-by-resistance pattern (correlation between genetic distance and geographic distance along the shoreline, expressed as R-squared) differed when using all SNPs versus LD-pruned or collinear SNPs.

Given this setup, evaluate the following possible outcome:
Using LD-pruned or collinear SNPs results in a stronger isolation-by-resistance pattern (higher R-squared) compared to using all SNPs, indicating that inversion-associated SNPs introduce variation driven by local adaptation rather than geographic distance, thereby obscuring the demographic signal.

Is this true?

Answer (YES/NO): YES